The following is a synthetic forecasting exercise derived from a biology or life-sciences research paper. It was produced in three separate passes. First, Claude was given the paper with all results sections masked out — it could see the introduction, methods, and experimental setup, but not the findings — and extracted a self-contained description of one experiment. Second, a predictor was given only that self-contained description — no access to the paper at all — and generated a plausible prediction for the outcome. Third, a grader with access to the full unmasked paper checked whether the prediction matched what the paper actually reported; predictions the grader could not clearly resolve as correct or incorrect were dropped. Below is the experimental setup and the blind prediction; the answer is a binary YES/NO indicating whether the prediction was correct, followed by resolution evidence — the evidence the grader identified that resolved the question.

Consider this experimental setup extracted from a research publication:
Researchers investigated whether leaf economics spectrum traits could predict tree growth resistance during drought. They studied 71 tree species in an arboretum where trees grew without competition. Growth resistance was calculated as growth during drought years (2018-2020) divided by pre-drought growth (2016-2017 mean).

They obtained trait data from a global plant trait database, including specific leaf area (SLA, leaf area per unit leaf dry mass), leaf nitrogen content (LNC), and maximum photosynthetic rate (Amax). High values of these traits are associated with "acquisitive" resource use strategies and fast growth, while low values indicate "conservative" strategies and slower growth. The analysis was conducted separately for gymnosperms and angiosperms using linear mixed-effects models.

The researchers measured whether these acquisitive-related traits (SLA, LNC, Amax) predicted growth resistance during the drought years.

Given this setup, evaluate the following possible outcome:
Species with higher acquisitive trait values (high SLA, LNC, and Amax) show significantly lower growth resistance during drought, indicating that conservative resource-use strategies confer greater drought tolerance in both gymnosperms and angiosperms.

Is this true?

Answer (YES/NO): NO